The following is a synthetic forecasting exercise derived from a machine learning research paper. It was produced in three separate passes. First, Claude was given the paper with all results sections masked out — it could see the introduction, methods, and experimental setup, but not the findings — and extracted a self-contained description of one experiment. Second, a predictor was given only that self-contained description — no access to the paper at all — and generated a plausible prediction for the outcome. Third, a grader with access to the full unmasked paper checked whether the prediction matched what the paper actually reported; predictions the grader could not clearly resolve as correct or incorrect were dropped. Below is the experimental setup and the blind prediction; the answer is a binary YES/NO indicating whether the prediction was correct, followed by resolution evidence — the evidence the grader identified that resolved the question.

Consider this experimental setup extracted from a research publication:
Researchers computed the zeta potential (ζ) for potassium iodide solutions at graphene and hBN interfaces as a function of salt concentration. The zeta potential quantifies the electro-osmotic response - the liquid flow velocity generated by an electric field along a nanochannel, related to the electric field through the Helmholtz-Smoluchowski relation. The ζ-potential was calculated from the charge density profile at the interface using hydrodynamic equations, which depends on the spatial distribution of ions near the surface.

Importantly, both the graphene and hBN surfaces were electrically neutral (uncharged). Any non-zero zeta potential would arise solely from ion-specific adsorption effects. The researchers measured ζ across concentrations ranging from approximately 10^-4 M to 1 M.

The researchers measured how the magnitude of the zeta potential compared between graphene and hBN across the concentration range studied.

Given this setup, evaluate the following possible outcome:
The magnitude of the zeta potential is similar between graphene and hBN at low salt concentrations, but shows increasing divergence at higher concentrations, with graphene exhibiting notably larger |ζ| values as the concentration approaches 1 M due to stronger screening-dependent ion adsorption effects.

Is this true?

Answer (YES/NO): NO